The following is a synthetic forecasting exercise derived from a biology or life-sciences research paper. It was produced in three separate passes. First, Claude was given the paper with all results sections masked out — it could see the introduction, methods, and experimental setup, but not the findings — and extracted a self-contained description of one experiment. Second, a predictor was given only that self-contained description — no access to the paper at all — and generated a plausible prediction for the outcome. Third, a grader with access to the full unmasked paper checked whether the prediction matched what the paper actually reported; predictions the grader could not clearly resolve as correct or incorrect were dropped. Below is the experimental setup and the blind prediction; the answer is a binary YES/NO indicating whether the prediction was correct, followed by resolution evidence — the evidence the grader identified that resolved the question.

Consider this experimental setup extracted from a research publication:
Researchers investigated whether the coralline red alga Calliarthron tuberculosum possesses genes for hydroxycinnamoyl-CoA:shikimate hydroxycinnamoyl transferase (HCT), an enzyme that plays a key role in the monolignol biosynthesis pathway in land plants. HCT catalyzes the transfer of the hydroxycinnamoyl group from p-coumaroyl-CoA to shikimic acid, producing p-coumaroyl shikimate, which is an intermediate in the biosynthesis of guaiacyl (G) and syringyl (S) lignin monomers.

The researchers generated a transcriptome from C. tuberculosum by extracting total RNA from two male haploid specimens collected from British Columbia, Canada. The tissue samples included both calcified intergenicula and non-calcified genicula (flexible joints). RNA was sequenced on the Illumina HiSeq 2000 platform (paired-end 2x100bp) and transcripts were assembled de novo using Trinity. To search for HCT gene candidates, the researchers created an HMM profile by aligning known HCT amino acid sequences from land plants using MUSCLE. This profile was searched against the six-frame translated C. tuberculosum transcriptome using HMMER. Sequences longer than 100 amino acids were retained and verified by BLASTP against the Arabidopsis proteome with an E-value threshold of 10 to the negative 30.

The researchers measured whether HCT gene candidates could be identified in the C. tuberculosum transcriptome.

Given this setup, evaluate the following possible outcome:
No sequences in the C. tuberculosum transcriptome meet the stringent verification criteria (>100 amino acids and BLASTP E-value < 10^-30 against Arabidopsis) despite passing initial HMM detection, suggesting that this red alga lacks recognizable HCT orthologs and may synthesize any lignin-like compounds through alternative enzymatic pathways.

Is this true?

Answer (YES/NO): NO